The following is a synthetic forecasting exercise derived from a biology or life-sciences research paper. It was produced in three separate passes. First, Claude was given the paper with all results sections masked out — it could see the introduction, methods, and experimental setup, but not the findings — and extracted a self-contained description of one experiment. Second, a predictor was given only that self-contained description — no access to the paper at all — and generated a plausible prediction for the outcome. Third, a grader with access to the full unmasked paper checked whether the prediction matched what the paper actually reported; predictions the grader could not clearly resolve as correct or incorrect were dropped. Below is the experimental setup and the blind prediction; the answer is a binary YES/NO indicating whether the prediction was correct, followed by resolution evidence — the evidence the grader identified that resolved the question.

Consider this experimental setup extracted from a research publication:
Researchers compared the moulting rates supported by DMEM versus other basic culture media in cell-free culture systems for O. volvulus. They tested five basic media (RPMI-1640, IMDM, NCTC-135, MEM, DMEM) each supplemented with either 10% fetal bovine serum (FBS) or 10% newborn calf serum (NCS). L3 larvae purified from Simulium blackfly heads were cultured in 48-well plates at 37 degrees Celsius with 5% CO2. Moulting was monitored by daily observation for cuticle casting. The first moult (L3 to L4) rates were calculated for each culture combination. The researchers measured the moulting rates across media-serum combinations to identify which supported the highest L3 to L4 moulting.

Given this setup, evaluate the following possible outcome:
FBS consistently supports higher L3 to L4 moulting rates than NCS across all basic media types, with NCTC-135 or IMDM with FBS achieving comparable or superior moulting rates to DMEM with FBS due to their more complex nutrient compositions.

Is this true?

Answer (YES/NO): NO